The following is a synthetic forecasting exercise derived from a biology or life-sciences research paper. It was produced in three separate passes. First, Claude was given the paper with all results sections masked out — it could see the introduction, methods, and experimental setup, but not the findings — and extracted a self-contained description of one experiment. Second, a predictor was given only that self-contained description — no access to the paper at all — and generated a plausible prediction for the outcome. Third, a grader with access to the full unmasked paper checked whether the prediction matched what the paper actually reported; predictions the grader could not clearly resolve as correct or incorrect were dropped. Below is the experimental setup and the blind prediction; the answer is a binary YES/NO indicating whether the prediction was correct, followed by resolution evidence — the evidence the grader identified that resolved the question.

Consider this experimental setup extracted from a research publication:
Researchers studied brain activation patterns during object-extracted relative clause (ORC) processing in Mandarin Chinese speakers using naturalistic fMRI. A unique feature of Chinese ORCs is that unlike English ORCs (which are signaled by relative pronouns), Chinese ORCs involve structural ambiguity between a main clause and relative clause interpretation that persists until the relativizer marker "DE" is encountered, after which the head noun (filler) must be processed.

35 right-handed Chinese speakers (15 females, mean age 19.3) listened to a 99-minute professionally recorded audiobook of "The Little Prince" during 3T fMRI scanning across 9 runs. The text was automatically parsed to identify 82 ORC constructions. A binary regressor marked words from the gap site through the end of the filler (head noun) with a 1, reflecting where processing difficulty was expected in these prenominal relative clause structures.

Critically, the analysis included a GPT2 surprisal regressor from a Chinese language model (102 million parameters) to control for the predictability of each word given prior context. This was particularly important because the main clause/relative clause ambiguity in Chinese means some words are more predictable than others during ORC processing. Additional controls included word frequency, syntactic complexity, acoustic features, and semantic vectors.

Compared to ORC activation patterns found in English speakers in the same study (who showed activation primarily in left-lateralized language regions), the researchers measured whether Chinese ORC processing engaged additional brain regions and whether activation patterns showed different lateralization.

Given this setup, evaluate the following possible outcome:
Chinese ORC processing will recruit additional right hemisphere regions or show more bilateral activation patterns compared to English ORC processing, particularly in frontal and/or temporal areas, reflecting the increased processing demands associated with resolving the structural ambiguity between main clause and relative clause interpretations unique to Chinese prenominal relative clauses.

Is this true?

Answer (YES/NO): YES